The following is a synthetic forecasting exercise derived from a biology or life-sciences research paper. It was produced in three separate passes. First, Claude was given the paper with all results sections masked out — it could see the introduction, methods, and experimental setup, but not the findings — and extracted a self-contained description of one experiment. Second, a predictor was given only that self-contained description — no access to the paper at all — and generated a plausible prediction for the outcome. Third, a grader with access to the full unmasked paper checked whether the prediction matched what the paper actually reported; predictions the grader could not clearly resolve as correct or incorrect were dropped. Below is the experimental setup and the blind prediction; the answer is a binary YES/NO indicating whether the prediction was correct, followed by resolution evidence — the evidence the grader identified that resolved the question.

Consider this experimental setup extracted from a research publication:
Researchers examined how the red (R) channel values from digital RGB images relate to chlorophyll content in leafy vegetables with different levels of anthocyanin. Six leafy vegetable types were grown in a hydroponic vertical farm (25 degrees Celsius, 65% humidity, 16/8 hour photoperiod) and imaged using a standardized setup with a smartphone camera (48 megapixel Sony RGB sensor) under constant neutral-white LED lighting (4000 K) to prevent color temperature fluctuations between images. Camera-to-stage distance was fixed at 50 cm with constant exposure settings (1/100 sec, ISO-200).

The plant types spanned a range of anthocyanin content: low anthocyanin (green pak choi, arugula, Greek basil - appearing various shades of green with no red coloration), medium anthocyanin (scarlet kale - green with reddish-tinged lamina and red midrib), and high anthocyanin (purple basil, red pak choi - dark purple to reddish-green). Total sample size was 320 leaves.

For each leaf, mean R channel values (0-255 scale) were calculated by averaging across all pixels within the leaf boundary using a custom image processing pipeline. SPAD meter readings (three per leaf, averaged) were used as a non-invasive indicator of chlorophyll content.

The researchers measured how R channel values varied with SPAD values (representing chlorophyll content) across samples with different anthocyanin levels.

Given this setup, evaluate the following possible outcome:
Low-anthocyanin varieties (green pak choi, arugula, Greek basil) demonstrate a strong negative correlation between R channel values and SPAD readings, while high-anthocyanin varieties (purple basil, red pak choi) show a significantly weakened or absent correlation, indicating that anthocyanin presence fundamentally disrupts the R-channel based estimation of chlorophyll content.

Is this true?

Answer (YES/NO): NO